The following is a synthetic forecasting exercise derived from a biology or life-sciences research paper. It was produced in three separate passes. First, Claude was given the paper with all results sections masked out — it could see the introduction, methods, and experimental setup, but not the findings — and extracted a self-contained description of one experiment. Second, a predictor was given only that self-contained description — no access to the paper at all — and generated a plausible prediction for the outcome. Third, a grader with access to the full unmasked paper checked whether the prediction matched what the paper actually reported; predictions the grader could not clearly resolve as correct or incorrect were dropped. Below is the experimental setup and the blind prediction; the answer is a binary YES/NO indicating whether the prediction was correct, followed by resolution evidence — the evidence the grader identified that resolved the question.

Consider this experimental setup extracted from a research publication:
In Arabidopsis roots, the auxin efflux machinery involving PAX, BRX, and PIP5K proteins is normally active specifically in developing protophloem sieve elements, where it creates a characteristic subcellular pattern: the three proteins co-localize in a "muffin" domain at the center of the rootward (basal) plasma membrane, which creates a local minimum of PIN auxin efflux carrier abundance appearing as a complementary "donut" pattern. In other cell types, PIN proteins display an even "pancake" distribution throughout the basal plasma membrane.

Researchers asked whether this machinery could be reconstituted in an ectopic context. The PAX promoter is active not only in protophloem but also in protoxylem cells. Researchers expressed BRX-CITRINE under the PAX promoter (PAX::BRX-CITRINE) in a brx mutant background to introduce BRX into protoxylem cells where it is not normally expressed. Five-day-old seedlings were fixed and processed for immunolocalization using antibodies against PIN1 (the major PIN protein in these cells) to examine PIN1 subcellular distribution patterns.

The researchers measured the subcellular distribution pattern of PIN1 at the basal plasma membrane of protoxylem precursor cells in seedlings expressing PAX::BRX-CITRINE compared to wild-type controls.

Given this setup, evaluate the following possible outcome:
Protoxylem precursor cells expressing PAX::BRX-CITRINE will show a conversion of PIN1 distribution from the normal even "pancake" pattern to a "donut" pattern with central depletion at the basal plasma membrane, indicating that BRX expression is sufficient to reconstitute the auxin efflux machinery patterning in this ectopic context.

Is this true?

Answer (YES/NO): NO